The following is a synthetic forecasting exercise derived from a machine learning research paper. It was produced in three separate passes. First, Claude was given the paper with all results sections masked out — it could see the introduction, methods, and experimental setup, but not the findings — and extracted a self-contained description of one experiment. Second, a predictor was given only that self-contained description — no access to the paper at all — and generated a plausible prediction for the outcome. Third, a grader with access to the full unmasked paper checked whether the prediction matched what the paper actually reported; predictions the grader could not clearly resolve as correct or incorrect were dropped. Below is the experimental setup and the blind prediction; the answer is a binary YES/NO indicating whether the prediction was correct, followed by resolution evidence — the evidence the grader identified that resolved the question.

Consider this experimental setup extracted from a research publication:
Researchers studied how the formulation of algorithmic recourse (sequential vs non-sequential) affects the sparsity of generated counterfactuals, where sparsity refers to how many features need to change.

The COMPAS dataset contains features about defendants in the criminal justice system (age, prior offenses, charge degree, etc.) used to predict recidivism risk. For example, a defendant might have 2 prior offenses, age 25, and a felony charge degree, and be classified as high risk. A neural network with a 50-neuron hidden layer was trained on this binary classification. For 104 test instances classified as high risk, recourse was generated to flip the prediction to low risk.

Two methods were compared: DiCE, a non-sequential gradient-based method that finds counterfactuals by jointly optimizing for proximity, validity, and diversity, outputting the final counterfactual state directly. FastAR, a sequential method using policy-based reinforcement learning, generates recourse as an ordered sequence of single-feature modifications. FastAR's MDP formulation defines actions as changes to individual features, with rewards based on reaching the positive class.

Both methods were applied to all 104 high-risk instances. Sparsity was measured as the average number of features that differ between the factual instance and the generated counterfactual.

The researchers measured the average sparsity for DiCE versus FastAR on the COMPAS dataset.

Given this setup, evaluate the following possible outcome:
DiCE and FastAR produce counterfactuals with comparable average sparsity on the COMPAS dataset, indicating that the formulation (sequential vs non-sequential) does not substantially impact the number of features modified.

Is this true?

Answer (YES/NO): NO